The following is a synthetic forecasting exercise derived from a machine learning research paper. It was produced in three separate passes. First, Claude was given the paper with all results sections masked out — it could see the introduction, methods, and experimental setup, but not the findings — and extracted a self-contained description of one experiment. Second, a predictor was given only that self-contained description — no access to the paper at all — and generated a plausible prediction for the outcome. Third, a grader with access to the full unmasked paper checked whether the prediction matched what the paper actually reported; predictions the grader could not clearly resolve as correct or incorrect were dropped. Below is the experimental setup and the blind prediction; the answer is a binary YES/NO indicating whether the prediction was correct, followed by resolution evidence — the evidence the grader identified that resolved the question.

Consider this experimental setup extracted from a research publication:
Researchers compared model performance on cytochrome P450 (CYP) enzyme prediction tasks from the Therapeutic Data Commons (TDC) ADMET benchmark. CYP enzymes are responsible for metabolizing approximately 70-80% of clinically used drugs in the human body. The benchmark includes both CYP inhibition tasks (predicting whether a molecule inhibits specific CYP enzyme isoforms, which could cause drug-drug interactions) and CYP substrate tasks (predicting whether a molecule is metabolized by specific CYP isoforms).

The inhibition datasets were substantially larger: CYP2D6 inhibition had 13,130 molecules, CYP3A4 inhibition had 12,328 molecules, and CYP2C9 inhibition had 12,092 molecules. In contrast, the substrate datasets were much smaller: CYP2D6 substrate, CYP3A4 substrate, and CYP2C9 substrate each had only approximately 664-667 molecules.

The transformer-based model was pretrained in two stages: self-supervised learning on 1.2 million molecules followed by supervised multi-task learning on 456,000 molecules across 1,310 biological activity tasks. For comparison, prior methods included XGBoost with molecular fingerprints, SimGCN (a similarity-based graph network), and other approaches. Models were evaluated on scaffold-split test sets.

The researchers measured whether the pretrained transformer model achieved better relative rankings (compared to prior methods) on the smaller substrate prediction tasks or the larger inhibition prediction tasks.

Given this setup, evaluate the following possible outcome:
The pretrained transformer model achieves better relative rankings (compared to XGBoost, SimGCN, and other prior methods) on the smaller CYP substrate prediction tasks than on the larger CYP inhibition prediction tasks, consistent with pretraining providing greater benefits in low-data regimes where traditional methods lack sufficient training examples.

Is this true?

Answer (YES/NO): YES